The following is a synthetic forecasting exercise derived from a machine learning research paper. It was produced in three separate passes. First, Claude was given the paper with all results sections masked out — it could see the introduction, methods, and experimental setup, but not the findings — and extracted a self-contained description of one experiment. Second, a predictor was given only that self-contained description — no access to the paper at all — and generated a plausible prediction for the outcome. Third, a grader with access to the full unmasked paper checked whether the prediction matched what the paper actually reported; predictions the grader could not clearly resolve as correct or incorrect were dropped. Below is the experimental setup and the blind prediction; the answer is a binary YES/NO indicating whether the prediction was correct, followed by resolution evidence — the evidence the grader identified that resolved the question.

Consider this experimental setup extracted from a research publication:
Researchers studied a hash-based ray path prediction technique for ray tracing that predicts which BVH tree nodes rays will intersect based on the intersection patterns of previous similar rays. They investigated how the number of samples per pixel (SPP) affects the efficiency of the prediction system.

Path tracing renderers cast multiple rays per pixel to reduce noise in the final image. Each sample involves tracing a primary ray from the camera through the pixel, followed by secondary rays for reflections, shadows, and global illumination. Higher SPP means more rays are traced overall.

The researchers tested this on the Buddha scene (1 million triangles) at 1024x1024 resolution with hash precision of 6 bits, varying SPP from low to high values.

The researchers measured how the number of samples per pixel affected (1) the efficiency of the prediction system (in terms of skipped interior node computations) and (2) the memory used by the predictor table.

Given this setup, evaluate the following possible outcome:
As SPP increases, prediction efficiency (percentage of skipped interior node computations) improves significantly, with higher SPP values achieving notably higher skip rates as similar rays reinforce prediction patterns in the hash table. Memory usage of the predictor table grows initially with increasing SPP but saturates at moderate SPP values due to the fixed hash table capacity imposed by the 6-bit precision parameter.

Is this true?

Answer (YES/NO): NO